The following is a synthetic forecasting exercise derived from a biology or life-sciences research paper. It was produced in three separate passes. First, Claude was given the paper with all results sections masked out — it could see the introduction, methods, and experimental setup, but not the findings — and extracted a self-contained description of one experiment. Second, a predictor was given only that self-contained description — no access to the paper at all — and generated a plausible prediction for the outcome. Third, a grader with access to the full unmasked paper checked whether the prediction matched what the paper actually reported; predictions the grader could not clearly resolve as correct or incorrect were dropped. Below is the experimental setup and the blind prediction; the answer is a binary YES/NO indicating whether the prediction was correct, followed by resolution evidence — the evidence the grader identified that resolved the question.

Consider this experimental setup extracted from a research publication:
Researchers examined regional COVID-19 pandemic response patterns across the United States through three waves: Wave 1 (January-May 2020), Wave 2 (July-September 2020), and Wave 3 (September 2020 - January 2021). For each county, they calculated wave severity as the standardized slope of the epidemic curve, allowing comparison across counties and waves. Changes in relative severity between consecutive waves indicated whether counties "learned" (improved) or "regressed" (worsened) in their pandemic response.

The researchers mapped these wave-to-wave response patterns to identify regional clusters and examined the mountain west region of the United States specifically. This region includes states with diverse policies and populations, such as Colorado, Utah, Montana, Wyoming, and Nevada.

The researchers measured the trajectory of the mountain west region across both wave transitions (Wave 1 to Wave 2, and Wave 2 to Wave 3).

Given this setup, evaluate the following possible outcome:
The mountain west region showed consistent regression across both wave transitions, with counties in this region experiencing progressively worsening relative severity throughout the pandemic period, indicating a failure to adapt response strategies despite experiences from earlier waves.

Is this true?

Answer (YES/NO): NO